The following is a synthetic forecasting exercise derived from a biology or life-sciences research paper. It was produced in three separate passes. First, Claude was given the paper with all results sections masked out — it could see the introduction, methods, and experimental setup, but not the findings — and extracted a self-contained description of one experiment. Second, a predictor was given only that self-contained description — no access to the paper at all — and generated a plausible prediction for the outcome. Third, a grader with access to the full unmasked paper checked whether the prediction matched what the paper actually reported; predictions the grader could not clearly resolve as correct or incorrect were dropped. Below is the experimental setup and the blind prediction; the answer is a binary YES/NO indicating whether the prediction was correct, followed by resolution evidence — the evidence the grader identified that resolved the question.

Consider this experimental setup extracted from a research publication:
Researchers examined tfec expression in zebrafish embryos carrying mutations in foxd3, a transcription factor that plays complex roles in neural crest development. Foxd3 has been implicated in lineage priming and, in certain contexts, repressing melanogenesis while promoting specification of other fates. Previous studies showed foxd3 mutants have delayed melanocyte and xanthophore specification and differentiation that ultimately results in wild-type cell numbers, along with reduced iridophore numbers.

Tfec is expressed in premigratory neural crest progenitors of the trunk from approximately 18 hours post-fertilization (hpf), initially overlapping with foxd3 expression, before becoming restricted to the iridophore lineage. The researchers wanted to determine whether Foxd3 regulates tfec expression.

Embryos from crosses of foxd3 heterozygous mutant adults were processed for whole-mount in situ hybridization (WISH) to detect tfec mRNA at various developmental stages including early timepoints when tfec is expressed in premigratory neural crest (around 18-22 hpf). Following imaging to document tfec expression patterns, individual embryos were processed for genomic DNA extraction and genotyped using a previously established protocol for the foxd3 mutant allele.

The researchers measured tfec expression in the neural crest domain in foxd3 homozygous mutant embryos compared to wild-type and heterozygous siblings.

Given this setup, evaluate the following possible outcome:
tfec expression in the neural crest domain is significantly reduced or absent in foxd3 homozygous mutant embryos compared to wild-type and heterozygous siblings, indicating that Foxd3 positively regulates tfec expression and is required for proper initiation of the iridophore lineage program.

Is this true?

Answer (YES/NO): NO